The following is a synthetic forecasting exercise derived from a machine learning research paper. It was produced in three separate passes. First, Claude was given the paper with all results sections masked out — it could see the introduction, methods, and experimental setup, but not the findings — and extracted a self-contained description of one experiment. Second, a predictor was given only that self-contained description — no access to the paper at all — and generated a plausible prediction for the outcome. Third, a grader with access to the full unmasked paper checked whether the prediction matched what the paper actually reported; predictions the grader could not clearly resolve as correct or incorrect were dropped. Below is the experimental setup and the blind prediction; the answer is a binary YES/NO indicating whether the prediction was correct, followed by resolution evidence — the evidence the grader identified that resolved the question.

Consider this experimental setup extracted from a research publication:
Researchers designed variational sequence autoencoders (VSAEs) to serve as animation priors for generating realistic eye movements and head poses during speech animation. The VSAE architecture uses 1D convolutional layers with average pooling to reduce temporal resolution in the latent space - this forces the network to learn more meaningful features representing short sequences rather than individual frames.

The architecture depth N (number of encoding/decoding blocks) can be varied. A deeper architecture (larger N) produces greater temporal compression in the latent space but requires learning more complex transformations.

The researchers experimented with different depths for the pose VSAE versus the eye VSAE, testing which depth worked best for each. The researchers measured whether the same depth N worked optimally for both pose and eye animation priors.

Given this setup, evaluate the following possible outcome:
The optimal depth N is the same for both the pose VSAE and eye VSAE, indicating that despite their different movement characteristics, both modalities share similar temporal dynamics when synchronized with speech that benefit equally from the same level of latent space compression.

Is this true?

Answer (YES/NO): NO